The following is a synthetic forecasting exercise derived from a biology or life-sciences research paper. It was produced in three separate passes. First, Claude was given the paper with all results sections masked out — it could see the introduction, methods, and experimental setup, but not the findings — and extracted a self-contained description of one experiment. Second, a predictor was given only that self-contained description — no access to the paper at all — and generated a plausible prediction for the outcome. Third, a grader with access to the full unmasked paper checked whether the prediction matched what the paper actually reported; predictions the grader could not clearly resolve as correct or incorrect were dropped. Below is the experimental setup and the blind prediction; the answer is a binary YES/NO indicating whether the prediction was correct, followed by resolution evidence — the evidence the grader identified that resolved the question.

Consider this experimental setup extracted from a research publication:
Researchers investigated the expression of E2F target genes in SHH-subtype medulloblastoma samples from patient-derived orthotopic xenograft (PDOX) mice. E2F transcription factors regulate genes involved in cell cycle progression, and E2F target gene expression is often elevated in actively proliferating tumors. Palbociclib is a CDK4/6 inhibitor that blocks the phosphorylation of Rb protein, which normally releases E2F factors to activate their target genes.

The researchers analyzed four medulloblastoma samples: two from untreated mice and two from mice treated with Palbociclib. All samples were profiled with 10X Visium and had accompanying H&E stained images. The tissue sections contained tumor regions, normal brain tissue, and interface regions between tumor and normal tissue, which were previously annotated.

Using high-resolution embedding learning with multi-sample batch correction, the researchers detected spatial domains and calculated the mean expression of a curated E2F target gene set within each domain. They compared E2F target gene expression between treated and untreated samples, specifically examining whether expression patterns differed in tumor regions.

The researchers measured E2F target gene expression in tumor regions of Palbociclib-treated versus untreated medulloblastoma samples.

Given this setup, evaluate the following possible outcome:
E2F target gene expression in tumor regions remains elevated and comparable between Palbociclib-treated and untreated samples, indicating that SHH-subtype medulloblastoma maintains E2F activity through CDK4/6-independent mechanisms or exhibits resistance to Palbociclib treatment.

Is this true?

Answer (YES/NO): NO